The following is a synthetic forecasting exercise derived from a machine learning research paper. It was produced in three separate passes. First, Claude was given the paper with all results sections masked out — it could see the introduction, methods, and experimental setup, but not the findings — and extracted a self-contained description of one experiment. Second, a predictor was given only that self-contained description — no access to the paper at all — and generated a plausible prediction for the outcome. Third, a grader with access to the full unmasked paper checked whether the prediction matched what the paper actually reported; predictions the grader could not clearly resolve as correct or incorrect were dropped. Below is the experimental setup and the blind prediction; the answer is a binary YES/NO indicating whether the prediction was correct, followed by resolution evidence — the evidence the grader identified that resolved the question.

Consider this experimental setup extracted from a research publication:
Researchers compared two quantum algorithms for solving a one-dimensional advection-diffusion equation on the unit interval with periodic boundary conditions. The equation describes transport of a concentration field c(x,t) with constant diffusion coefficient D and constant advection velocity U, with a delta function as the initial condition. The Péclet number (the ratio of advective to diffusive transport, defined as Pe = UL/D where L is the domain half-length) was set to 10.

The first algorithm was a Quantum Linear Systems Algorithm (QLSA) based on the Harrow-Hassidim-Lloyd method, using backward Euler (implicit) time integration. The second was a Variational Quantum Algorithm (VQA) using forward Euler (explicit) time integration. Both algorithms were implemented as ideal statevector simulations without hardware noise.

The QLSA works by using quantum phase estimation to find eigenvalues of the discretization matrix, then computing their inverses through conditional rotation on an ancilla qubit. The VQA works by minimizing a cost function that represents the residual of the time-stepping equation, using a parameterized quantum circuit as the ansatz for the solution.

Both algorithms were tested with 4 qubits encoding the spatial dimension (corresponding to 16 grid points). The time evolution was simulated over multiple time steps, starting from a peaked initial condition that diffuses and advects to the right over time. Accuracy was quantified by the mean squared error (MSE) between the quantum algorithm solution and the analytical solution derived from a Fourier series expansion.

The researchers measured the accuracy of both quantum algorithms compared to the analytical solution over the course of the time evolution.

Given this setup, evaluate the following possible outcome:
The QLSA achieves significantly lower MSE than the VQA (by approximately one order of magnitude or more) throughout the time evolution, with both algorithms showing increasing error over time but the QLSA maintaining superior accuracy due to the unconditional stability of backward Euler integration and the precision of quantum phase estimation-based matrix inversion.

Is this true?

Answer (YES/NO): NO